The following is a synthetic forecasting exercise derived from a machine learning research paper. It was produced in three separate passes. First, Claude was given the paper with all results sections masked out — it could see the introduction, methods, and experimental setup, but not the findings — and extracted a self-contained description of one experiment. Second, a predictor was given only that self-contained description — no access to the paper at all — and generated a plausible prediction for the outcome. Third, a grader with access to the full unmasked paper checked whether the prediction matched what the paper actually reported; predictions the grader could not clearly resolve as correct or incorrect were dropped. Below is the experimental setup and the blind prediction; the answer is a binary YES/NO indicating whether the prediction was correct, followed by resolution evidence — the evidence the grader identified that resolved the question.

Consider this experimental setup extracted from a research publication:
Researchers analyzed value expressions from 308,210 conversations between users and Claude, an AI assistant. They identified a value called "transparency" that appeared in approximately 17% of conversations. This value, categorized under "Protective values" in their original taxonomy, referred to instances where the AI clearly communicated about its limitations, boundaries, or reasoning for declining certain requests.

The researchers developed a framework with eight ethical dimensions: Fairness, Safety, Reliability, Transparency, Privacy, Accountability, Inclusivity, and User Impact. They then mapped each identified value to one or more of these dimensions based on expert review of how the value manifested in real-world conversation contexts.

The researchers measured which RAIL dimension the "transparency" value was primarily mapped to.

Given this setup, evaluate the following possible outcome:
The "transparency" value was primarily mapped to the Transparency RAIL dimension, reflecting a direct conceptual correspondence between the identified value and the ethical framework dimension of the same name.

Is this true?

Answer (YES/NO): NO